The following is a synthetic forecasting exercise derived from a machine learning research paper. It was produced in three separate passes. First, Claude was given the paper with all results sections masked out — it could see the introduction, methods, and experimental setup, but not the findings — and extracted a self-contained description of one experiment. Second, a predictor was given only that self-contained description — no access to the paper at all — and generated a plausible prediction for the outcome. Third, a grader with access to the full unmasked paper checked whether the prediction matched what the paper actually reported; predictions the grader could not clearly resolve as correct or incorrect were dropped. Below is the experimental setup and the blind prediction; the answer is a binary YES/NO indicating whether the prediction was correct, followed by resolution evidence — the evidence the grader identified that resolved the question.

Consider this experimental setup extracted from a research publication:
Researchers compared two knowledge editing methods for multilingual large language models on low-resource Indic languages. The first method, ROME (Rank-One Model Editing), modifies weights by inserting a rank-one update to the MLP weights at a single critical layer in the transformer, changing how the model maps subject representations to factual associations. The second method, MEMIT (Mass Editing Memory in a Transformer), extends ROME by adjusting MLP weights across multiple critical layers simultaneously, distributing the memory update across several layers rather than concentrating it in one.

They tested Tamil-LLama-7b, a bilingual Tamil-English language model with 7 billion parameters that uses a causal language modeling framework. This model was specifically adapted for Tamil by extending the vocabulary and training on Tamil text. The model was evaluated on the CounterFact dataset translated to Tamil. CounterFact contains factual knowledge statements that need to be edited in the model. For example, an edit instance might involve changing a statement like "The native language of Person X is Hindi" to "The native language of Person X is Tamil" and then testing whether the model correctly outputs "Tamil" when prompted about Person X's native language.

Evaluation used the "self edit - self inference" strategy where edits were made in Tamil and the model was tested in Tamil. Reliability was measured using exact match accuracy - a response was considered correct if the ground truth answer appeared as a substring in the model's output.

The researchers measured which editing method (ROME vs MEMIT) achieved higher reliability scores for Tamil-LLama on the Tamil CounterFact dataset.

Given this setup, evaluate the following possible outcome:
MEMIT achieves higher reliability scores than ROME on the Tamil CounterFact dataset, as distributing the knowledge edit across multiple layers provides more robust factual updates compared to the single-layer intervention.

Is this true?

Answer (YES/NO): YES